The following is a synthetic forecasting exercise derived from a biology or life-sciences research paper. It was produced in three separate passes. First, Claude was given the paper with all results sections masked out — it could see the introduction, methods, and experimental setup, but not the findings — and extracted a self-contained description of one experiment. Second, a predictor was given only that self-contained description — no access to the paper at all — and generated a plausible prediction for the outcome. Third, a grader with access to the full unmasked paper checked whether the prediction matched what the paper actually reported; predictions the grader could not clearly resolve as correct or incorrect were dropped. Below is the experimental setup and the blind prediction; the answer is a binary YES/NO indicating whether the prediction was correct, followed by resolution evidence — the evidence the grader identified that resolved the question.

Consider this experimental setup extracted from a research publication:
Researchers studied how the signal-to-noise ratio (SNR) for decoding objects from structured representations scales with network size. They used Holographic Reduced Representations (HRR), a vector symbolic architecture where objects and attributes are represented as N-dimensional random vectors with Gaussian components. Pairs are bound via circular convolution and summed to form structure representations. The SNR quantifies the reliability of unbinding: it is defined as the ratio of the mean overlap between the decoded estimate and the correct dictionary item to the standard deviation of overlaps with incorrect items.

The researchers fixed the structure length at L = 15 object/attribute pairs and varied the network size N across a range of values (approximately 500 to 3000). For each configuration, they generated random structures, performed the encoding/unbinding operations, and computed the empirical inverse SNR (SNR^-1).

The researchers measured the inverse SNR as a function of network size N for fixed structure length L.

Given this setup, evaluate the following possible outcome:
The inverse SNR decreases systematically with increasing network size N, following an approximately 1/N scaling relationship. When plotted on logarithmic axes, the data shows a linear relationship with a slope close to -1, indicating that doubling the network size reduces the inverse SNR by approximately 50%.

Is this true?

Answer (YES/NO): YES